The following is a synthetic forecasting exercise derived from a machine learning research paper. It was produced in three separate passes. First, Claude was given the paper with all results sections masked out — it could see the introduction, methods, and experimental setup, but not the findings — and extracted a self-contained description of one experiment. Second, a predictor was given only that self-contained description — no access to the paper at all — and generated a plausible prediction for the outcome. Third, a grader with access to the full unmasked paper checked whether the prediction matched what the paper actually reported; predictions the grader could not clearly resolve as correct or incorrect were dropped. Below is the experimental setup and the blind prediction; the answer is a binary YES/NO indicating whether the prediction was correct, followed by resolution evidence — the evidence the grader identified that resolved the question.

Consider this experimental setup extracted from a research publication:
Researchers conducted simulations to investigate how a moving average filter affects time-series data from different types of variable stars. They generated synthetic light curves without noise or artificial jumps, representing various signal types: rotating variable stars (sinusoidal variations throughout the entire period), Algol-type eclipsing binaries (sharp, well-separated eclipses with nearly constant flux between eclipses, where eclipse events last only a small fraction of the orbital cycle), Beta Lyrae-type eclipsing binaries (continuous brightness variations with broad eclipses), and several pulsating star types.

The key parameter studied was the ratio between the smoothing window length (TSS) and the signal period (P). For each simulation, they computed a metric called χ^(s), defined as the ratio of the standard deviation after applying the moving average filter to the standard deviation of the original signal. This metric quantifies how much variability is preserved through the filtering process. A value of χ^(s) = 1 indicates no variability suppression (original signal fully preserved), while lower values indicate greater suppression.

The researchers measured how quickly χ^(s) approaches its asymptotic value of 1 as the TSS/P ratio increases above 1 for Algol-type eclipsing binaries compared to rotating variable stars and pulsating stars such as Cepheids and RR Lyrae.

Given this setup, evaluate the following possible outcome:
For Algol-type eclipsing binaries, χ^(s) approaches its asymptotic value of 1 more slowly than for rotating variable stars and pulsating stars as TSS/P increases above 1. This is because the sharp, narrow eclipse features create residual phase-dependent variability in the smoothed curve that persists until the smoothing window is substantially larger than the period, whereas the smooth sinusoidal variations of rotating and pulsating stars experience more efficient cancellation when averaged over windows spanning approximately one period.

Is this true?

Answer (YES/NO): NO